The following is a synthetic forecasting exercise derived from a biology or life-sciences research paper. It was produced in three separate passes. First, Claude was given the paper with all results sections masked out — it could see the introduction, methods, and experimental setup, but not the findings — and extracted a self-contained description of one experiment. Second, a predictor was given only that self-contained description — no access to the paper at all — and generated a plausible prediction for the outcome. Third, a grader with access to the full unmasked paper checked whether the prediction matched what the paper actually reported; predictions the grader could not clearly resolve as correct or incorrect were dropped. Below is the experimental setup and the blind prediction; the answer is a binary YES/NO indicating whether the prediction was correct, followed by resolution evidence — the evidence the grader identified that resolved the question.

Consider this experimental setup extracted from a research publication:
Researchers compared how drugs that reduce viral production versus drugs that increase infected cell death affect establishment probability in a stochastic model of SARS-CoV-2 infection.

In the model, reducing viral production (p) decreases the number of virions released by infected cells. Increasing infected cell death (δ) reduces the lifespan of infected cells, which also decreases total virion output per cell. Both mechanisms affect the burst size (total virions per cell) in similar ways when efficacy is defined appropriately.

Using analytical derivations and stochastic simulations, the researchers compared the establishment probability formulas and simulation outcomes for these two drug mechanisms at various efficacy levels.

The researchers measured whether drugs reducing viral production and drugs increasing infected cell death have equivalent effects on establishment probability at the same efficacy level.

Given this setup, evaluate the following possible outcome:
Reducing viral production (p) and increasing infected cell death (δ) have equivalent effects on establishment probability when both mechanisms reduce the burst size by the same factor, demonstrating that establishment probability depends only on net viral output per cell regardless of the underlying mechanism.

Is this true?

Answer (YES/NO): YES